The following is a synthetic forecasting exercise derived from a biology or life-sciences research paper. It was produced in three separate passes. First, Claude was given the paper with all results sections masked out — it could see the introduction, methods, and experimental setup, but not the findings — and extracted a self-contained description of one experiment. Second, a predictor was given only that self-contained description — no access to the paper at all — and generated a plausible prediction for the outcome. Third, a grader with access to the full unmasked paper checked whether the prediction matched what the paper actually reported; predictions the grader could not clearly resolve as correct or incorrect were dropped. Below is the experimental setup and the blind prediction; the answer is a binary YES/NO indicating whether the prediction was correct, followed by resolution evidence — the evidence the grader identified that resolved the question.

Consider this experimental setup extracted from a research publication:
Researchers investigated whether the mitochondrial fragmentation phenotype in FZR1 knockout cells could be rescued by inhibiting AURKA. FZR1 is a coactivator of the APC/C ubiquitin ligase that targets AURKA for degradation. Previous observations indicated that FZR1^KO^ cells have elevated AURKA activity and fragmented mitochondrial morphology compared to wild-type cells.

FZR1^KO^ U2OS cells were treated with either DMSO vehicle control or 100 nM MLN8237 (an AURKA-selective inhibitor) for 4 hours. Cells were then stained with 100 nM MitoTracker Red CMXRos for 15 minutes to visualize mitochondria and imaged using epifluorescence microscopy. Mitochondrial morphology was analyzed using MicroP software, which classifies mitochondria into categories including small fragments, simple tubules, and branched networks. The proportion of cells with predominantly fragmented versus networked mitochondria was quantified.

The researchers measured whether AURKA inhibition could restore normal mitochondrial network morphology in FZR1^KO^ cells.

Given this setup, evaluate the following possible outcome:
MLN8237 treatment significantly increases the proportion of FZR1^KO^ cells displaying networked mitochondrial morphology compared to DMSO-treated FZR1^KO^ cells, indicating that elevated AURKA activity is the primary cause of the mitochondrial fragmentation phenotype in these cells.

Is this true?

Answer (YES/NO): YES